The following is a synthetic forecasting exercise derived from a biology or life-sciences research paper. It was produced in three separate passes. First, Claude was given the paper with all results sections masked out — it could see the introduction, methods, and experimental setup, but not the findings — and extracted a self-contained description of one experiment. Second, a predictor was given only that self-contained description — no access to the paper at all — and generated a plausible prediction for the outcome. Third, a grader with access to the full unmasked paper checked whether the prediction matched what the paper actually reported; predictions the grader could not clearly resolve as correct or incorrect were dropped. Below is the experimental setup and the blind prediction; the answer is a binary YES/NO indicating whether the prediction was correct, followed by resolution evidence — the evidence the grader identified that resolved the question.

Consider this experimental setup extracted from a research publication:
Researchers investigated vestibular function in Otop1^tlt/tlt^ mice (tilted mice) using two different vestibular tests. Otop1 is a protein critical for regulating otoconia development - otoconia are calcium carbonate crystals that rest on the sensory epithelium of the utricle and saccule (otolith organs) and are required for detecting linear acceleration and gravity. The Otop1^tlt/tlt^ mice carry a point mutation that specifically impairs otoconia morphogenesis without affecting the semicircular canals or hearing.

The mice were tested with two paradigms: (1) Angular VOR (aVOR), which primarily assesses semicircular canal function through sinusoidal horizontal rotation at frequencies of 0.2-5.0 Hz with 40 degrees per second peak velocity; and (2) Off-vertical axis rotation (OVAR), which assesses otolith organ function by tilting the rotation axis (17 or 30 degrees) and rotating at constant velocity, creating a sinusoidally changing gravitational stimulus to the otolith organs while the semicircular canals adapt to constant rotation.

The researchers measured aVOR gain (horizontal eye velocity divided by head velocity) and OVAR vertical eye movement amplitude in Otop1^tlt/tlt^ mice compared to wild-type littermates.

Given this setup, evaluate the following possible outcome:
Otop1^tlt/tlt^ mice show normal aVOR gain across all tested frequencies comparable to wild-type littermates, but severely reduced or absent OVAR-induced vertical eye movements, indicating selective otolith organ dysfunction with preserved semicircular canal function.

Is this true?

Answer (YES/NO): YES